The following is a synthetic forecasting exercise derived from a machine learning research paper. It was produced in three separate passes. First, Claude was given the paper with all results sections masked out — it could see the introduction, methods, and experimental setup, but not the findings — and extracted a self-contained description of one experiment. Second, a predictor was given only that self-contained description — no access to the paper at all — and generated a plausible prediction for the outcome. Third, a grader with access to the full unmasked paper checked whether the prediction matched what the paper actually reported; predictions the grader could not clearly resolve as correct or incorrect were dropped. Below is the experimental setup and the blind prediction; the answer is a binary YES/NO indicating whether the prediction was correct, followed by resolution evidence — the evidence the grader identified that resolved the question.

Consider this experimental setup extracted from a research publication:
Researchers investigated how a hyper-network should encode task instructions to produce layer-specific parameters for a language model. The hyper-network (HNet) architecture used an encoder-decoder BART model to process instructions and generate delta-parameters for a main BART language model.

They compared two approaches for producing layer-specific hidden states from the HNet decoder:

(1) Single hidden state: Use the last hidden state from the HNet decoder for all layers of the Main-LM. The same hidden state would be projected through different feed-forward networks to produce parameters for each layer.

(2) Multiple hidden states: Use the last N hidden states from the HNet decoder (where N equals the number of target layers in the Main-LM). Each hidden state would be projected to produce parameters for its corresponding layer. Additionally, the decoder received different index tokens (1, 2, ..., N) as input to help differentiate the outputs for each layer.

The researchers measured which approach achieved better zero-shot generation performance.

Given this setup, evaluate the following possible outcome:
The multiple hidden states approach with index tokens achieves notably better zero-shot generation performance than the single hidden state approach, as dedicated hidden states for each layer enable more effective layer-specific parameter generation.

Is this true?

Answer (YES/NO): YES